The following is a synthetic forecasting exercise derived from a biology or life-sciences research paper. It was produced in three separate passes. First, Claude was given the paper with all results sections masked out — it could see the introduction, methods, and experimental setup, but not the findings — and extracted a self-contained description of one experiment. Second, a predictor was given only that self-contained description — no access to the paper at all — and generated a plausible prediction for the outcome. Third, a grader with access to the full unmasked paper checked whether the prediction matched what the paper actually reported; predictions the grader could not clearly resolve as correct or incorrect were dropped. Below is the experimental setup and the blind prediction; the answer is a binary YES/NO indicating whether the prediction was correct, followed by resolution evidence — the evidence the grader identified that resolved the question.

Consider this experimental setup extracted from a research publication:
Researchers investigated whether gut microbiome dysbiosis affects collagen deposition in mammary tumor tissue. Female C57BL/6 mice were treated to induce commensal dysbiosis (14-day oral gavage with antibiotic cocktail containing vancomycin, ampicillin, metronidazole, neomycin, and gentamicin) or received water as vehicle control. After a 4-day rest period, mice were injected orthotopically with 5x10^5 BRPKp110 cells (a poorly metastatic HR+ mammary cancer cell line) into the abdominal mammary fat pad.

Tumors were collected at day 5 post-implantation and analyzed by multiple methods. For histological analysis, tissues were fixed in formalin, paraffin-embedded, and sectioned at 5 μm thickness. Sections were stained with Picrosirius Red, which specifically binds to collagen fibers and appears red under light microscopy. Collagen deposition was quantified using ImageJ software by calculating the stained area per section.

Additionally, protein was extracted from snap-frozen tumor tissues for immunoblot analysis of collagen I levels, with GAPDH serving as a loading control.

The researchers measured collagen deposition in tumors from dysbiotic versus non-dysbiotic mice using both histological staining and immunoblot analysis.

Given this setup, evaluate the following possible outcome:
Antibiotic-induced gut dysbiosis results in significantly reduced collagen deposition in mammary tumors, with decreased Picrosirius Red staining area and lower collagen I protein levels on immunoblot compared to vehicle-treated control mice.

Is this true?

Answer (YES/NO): NO